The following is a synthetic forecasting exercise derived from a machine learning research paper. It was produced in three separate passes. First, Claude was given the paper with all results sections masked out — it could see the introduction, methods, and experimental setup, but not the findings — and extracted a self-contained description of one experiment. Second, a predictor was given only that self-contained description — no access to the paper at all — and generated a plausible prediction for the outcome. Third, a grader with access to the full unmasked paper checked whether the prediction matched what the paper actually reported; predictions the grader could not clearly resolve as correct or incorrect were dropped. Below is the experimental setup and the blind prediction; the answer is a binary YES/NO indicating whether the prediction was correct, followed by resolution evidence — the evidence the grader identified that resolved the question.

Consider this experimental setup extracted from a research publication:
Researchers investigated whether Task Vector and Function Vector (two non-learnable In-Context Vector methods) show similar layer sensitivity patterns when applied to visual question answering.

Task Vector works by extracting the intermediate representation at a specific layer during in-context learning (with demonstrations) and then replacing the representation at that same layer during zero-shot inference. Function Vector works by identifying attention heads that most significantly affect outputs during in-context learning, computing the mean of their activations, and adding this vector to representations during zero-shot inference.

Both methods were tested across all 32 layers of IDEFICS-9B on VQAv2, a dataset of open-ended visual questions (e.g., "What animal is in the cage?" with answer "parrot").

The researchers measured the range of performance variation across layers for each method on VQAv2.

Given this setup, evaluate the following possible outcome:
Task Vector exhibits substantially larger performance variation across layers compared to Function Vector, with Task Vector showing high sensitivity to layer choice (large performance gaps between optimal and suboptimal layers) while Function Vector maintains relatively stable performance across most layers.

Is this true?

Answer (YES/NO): YES